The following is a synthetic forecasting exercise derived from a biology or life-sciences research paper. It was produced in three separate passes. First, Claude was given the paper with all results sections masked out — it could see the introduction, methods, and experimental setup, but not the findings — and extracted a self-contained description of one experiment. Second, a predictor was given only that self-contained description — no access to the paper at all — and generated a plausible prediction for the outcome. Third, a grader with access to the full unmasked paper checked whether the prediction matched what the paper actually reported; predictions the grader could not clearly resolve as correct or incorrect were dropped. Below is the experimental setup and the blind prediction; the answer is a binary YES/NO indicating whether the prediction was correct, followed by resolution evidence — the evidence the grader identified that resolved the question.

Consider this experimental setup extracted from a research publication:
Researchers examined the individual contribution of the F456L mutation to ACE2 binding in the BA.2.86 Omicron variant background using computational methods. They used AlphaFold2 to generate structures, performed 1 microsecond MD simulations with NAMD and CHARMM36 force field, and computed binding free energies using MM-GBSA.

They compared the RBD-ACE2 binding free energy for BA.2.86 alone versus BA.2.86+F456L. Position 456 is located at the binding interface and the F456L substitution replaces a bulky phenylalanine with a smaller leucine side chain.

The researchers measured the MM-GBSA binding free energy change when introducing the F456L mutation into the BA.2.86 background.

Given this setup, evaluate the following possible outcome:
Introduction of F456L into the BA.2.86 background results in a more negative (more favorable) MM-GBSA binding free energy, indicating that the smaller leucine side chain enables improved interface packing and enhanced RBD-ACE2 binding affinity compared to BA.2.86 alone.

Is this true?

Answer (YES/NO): NO